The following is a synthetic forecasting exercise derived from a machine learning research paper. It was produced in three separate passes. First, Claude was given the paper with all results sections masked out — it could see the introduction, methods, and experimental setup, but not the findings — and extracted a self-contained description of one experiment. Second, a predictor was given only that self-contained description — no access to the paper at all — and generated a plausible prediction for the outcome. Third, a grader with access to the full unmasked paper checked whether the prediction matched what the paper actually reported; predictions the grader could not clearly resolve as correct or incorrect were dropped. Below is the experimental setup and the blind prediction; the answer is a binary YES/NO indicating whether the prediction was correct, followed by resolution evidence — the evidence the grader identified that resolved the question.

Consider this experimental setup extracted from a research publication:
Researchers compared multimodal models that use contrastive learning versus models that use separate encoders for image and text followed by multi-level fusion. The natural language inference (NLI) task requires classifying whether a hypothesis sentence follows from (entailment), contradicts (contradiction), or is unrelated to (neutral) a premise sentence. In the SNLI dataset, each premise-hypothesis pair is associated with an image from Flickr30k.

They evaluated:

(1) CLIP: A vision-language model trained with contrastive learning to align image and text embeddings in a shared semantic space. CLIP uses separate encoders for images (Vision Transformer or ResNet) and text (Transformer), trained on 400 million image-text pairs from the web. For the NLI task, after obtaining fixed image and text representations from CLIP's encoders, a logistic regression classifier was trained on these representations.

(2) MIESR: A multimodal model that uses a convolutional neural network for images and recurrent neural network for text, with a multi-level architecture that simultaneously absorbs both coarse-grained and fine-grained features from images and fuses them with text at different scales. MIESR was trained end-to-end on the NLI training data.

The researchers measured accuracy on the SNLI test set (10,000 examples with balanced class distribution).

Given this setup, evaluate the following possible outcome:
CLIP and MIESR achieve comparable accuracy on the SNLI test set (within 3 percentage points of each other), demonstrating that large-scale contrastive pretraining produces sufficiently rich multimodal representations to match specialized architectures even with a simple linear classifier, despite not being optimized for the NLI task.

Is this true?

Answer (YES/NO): NO